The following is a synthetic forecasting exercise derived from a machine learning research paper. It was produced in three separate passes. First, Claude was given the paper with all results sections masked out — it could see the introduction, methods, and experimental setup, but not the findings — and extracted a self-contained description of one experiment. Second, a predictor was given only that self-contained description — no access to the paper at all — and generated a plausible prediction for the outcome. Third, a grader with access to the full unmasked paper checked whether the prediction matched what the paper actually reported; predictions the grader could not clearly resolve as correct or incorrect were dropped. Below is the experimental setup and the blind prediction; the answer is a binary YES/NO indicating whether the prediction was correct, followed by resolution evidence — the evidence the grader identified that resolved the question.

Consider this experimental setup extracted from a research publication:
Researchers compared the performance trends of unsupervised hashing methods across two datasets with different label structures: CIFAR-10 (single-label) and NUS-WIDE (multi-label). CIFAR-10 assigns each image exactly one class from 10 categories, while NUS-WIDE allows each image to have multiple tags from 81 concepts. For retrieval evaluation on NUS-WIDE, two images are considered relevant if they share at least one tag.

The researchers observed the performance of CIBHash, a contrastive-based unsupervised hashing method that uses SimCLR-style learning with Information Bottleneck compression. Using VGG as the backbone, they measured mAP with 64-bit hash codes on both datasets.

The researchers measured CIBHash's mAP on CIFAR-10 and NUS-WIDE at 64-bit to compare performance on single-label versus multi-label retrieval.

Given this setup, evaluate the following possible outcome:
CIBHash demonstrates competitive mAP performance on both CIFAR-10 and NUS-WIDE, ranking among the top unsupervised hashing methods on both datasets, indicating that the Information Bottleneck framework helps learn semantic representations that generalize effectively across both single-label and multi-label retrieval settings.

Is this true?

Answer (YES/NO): YES